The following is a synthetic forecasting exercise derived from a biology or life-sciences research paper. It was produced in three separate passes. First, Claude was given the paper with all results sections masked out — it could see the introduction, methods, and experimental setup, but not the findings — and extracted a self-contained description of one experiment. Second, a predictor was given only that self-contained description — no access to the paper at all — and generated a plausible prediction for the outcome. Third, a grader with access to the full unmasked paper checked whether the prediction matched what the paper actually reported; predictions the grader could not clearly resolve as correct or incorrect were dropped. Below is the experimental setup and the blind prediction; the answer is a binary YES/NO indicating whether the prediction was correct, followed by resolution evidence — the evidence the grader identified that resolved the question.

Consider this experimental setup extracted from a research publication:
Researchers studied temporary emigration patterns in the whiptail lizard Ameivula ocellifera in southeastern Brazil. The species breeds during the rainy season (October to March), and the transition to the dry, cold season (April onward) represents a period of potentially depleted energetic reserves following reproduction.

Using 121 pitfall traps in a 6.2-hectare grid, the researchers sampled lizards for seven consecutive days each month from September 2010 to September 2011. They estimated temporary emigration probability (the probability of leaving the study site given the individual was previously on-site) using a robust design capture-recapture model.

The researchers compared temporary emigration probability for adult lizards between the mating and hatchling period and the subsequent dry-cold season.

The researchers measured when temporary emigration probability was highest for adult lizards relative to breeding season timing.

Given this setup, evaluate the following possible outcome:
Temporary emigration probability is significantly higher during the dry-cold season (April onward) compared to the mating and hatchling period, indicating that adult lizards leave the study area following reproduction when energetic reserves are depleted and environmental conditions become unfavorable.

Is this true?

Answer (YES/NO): YES